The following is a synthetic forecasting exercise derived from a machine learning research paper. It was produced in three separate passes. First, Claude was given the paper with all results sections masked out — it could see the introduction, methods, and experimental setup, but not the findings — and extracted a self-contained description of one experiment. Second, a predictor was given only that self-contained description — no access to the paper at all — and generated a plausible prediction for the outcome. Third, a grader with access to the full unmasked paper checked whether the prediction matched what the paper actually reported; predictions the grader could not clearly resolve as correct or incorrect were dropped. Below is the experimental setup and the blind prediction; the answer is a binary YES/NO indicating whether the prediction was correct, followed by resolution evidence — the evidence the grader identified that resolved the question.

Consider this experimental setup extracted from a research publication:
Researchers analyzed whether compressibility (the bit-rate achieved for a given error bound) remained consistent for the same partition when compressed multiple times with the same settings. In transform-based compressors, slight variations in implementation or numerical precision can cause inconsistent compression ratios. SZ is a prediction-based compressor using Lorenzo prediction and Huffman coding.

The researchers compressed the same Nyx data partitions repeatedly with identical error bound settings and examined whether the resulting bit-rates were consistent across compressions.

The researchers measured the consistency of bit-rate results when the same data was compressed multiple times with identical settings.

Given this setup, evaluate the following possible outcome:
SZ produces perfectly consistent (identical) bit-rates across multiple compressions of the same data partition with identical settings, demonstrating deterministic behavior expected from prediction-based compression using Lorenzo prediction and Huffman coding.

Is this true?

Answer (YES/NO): YES